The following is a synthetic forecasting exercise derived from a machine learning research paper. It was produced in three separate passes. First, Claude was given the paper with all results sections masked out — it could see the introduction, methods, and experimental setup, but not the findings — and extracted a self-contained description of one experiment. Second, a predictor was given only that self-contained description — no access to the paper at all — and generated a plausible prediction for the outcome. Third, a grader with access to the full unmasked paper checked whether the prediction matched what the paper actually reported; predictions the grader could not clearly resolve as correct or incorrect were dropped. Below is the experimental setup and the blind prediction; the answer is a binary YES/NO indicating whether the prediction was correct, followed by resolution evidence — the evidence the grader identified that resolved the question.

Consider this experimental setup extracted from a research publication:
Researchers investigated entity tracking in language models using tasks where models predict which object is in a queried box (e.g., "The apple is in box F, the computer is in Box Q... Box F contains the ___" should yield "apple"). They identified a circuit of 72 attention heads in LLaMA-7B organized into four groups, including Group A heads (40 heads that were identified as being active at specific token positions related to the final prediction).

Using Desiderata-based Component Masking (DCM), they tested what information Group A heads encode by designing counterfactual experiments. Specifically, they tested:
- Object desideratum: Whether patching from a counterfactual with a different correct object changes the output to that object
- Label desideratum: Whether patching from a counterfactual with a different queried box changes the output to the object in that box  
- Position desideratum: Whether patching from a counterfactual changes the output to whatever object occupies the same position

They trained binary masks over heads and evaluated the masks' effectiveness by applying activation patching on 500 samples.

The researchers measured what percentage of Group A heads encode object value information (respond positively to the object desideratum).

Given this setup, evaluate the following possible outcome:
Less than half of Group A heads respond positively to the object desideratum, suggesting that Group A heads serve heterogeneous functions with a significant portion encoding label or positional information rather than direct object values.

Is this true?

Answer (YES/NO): NO